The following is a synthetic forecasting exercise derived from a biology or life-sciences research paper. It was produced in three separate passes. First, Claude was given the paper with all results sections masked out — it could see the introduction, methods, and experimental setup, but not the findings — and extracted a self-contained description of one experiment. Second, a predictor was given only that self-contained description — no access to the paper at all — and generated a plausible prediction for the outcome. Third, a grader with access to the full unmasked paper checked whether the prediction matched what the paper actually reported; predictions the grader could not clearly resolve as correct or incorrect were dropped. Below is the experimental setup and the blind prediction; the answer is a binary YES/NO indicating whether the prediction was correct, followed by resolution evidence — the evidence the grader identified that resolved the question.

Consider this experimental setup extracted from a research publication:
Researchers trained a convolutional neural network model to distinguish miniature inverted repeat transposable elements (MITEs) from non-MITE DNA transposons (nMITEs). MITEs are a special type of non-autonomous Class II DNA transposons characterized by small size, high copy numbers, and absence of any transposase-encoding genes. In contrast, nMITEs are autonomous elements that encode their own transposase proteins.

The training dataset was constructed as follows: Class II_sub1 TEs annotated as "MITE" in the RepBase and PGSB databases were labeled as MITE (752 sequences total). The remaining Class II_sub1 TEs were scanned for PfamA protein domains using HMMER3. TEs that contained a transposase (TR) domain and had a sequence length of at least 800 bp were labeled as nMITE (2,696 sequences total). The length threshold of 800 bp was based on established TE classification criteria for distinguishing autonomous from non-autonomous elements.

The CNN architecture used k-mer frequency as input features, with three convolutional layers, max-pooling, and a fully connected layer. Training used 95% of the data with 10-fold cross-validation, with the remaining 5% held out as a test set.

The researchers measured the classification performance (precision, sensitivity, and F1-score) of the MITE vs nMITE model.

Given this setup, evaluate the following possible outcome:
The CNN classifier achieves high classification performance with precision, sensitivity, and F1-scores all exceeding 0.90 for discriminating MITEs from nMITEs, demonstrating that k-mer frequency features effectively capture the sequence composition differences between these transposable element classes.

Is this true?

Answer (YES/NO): YES